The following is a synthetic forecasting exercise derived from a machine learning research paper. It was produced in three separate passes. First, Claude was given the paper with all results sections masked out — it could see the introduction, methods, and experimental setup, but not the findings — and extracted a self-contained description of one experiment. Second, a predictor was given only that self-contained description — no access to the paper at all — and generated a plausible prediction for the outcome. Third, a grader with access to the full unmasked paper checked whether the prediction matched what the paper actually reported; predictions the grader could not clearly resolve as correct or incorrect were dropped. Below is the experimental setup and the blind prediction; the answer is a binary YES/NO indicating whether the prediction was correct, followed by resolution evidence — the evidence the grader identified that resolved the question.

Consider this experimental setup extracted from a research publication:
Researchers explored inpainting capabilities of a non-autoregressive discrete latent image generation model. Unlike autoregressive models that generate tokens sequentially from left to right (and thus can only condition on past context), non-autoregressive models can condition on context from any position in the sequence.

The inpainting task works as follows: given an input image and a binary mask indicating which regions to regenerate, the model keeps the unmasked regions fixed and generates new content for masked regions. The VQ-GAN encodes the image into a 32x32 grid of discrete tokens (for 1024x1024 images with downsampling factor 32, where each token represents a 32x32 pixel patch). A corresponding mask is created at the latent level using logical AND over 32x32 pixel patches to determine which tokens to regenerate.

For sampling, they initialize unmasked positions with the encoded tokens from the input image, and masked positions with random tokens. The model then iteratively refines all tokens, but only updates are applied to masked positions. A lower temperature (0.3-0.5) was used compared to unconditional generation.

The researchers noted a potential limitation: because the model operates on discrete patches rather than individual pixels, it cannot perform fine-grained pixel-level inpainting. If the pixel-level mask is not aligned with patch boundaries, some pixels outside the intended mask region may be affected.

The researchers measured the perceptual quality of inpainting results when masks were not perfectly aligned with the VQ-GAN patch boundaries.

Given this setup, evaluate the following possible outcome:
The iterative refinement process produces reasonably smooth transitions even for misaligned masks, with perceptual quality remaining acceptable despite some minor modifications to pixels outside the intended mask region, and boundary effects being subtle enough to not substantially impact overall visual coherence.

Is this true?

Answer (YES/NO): YES